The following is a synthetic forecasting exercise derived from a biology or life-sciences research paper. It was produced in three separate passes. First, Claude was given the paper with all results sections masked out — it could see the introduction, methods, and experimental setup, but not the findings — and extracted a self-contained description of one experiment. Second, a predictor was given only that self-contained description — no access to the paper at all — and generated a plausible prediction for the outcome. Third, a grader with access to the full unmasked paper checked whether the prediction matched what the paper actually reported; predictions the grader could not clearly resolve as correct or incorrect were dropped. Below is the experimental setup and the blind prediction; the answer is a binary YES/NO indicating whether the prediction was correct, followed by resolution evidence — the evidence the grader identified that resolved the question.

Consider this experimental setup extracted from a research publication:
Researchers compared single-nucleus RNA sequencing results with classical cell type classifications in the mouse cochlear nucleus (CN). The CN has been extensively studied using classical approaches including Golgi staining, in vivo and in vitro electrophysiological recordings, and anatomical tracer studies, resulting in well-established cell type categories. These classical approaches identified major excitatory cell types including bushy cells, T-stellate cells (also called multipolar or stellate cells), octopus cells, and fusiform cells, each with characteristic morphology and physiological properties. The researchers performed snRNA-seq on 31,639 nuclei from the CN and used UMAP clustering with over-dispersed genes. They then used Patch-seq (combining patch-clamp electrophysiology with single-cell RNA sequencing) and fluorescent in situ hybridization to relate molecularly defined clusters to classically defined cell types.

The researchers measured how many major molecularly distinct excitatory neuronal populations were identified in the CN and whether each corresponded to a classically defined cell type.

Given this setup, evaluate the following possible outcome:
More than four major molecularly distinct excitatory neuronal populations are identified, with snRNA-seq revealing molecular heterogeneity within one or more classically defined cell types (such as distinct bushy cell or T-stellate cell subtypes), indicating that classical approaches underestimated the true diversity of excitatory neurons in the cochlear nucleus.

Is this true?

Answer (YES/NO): YES